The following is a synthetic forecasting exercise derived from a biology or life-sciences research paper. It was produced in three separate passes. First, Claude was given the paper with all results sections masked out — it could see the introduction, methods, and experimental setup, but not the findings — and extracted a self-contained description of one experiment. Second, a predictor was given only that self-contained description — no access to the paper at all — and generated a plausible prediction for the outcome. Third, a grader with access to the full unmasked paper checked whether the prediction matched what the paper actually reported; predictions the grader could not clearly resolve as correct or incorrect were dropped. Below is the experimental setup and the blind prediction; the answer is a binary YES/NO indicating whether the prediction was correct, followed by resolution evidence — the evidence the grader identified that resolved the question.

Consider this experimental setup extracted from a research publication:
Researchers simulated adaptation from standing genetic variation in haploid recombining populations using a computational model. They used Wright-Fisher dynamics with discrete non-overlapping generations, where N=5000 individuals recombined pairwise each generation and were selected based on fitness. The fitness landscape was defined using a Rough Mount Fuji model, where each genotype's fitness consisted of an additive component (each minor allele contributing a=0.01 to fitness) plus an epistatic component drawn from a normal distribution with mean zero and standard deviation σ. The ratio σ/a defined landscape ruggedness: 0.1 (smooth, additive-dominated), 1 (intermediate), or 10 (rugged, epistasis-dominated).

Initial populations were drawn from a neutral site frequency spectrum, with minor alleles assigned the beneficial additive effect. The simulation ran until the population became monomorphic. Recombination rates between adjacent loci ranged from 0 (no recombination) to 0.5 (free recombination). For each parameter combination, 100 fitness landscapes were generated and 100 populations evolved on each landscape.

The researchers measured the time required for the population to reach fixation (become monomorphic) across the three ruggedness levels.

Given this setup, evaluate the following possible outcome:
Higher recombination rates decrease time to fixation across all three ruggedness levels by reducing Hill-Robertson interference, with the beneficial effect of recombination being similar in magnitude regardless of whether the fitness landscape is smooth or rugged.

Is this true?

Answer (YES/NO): NO